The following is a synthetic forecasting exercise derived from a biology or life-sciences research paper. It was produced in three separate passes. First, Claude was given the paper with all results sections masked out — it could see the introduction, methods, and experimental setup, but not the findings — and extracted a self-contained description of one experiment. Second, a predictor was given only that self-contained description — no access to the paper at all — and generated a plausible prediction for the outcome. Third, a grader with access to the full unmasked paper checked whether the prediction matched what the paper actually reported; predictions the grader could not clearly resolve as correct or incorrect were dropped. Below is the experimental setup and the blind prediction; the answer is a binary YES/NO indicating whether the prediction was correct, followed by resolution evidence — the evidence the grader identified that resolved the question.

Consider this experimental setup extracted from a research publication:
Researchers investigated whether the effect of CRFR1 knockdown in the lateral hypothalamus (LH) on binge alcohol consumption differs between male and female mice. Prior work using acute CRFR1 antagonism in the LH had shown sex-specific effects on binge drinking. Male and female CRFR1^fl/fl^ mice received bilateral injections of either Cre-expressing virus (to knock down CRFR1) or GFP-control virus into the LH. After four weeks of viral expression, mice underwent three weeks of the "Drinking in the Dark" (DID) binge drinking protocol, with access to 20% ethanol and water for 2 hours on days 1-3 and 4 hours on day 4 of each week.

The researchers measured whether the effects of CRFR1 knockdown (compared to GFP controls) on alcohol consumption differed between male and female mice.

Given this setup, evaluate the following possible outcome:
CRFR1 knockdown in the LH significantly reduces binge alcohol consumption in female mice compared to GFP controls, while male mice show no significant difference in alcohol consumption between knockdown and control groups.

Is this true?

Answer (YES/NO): NO